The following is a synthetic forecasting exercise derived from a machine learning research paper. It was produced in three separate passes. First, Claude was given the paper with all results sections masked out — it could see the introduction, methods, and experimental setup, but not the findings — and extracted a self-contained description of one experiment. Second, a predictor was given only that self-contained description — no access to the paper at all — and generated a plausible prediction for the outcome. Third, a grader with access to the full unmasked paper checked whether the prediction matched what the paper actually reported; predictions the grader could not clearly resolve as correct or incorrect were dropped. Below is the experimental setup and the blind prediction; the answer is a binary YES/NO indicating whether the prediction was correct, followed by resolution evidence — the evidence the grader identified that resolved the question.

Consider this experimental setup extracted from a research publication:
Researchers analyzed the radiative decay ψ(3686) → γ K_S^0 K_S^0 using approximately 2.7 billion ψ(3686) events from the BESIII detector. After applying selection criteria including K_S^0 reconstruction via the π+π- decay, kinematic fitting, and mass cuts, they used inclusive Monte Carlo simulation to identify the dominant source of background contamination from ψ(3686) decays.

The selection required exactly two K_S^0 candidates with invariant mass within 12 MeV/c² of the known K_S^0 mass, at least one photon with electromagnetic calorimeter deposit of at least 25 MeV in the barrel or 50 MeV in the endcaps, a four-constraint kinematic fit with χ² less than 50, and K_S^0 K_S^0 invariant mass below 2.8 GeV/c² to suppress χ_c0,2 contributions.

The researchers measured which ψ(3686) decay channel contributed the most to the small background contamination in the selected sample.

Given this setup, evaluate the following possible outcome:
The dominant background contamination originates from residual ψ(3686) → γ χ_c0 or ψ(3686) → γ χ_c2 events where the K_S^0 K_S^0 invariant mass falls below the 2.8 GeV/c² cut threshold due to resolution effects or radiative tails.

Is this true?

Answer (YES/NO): NO